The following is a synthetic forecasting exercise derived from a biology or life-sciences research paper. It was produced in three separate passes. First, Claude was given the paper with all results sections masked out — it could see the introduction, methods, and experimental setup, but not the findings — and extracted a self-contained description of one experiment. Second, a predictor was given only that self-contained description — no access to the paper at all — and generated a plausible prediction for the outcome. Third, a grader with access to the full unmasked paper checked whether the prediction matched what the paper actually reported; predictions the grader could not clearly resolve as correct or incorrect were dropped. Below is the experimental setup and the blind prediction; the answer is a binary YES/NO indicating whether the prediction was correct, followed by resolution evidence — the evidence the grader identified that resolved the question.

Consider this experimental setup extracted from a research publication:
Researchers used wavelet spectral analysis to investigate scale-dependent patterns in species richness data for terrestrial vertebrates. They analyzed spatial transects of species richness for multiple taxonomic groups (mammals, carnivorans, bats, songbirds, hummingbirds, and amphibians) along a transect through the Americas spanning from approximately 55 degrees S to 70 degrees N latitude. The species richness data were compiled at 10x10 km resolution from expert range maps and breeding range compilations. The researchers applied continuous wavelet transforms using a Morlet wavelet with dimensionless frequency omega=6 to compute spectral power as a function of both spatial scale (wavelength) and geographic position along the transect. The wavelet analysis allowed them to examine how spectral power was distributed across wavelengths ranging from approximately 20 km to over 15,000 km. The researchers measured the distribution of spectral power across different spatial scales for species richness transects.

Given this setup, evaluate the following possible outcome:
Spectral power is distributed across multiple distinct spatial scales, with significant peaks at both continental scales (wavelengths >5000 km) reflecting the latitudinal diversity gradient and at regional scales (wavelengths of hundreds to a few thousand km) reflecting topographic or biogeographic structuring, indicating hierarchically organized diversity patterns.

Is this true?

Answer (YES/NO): NO